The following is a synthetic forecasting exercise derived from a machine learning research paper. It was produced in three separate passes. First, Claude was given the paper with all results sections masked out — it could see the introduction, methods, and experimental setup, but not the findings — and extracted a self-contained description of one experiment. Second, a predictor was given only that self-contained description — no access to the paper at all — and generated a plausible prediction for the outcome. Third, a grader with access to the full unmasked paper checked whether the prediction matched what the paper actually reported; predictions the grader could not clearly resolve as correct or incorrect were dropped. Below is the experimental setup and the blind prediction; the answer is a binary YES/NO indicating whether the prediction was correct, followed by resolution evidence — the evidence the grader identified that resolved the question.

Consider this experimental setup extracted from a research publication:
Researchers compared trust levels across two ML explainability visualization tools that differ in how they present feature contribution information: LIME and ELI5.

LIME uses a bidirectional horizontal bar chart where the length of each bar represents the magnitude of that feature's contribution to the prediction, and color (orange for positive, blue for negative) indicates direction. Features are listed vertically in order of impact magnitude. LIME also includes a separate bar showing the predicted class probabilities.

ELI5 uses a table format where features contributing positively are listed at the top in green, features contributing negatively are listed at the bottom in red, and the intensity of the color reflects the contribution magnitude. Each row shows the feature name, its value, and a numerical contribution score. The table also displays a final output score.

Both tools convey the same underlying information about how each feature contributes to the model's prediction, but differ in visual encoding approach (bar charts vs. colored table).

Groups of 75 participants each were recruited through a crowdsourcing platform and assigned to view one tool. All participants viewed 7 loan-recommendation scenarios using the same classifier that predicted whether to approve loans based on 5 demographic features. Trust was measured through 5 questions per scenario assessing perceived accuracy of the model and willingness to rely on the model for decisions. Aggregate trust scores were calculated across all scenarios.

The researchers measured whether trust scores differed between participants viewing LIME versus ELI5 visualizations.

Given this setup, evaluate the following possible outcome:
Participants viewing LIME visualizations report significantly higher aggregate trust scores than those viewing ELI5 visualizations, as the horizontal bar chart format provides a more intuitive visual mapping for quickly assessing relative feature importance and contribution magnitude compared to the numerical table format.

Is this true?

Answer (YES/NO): NO